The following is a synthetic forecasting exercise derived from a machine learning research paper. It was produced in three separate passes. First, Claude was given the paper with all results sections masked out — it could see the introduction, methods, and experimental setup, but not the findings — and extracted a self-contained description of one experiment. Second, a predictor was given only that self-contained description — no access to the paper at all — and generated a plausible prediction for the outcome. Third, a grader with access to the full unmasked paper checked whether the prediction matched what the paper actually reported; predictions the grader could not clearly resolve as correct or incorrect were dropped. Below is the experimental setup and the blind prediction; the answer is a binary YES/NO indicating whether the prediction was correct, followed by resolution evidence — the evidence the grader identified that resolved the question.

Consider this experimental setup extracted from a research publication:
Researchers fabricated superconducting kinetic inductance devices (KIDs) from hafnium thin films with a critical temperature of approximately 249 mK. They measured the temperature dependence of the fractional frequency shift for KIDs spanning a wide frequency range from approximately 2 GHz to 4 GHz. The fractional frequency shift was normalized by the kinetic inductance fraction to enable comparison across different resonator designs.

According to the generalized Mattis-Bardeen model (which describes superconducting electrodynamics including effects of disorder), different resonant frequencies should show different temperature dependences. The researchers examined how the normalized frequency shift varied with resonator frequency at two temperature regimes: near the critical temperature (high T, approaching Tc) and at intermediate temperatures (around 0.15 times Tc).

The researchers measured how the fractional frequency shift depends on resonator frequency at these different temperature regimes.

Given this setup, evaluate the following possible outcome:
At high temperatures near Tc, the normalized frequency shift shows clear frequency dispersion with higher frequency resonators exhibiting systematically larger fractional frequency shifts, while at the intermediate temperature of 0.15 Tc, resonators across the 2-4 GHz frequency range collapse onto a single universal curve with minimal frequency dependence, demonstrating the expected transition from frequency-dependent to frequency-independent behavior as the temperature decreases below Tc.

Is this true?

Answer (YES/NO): NO